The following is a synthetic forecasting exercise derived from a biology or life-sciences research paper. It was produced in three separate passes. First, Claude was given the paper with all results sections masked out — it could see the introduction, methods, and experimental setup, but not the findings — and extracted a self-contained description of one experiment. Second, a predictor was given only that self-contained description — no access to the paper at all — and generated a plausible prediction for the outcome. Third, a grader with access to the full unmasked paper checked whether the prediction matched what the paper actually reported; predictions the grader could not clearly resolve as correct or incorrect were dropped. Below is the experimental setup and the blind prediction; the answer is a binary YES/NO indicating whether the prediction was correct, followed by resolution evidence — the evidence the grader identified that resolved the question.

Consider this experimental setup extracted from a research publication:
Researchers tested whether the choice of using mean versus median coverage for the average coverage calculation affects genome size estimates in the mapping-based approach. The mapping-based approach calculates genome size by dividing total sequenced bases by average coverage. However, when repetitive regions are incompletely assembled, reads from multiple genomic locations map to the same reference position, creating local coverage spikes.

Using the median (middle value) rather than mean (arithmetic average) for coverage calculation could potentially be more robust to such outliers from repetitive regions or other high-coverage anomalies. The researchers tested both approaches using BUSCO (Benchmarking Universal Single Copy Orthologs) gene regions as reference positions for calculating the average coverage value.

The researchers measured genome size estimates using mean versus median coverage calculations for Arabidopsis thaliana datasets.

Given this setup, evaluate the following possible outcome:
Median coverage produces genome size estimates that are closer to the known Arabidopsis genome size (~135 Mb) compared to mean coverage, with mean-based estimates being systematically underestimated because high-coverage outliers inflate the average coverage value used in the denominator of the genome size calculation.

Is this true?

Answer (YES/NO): NO